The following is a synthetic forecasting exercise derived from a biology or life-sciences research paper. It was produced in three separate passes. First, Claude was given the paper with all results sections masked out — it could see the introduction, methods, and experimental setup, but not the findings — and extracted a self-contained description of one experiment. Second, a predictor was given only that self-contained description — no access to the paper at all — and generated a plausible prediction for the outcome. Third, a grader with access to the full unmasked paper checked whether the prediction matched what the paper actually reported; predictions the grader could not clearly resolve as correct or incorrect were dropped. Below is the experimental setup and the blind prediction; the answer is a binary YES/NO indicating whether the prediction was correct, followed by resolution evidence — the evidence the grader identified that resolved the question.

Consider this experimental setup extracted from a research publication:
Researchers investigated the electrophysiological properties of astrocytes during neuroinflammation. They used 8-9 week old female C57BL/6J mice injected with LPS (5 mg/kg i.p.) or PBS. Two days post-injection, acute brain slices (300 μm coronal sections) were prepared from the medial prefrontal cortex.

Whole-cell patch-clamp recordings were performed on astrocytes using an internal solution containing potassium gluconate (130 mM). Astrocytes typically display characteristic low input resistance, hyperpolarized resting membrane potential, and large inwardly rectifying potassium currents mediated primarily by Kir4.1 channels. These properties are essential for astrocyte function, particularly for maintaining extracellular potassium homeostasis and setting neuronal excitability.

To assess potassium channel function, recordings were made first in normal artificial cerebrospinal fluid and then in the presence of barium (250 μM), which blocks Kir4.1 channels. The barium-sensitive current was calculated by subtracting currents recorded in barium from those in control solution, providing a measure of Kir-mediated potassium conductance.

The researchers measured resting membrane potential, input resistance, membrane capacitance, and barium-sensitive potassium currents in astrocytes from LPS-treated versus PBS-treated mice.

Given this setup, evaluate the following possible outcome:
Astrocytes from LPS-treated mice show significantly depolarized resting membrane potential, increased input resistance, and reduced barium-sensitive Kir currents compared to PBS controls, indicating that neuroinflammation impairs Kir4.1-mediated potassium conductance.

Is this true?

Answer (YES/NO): NO